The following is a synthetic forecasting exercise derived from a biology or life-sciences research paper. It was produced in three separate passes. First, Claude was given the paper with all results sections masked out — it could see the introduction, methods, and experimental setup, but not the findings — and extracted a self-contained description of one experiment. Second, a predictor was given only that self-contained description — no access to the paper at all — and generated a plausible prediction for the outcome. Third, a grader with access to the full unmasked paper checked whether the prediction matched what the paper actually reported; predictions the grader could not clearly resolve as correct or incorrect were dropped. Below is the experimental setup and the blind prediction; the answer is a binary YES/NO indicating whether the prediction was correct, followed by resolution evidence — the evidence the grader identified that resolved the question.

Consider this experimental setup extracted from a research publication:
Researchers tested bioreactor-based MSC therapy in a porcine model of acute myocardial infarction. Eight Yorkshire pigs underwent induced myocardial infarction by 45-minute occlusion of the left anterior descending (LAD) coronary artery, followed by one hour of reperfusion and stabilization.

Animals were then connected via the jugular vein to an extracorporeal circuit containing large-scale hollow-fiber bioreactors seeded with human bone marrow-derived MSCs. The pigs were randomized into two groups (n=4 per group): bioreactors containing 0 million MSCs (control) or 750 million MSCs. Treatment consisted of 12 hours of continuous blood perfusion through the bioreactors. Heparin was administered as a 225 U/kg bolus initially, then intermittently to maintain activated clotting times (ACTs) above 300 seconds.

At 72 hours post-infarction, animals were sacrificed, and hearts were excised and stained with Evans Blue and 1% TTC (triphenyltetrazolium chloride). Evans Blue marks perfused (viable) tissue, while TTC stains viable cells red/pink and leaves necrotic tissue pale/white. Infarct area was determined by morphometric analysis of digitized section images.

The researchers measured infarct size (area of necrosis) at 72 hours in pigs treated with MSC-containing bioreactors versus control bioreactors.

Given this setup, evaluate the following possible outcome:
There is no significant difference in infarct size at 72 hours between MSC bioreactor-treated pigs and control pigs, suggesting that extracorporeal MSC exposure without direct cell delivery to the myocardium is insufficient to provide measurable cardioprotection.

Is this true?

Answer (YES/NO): YES